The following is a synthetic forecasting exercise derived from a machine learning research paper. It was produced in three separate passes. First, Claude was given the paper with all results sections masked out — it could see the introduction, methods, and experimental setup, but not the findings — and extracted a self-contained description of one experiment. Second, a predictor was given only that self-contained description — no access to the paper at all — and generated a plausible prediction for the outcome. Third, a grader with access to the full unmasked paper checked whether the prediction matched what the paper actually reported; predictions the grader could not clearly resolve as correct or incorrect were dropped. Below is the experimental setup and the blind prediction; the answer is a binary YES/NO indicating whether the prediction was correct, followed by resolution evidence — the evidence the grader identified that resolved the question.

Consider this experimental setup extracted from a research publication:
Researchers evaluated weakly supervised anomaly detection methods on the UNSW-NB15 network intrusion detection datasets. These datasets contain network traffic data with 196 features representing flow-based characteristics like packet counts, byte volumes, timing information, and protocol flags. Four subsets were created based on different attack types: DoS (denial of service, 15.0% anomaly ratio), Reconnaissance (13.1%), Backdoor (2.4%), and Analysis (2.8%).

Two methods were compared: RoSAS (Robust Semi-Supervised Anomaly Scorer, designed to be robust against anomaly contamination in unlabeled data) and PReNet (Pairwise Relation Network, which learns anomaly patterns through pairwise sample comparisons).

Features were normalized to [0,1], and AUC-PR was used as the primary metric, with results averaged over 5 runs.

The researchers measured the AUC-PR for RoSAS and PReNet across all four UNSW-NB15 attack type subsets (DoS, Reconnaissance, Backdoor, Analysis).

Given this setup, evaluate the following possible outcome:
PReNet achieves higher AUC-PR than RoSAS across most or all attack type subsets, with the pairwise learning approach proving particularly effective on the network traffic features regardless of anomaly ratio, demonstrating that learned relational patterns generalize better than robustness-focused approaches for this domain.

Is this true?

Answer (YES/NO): NO